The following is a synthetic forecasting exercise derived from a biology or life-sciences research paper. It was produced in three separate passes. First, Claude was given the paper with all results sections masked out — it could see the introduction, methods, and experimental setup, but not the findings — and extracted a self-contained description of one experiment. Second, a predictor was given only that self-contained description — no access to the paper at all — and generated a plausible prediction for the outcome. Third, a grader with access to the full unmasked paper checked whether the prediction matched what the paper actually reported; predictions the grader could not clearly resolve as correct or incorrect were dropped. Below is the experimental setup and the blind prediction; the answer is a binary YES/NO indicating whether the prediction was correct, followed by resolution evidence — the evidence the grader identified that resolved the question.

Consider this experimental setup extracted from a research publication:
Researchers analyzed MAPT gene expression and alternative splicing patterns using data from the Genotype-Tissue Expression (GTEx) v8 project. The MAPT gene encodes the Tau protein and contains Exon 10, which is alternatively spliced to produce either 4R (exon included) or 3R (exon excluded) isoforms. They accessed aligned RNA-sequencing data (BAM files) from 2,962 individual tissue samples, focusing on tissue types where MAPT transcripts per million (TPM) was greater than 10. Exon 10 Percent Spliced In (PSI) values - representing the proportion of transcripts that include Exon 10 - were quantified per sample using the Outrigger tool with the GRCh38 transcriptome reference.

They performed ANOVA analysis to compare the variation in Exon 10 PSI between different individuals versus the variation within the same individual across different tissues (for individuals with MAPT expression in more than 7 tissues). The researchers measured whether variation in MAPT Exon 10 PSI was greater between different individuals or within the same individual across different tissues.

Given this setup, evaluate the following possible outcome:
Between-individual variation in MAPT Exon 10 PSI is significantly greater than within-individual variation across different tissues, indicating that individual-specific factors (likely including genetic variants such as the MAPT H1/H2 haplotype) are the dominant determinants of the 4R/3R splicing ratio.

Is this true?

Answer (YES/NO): NO